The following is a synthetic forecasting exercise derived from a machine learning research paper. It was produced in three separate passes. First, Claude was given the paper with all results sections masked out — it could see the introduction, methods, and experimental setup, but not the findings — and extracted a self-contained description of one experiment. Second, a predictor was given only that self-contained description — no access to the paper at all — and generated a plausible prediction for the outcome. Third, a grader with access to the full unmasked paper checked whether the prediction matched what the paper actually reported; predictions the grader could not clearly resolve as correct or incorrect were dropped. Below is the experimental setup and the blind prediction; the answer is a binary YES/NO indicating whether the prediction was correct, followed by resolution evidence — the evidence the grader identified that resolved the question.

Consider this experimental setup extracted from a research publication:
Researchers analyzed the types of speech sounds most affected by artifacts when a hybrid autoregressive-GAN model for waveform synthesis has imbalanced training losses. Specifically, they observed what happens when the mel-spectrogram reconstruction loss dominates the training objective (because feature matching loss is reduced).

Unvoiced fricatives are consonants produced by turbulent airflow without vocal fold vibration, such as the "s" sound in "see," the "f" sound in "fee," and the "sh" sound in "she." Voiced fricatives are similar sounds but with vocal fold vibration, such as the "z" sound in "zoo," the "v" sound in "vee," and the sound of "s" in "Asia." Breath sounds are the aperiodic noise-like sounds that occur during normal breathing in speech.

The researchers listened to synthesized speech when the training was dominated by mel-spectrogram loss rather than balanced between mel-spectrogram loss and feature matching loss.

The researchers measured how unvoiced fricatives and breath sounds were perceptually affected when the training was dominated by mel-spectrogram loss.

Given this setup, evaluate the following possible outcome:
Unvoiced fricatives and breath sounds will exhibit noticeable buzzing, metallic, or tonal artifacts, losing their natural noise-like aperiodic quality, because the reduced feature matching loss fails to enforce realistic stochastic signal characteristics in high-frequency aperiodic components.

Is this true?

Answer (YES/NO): YES